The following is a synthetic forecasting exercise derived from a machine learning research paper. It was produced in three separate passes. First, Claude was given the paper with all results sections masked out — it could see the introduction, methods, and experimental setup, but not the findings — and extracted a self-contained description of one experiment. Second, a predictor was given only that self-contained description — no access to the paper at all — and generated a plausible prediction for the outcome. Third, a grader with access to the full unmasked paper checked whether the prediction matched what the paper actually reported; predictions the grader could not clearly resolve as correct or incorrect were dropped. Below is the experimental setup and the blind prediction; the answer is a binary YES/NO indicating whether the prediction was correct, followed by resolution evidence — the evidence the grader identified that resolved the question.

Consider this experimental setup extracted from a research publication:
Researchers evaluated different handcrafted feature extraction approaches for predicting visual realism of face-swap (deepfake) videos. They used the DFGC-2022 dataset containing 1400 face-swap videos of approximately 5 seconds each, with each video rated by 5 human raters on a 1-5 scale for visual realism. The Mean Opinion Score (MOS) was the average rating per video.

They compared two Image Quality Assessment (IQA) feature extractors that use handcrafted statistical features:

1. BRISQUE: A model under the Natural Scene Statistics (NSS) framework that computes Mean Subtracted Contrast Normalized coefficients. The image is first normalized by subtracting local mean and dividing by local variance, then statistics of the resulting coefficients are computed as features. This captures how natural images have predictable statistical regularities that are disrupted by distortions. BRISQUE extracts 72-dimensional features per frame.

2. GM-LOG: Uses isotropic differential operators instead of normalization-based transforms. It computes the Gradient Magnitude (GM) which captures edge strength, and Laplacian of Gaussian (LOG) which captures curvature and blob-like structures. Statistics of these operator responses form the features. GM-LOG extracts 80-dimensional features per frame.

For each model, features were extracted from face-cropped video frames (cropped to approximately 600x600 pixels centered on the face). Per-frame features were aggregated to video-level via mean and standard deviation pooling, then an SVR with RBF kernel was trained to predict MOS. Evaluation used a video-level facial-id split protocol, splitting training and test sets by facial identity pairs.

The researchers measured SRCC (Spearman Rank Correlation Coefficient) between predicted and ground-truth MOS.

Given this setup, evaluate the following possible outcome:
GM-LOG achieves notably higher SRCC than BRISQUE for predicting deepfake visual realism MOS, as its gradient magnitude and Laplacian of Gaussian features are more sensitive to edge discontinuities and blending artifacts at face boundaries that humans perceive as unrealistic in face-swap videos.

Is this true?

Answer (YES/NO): YES